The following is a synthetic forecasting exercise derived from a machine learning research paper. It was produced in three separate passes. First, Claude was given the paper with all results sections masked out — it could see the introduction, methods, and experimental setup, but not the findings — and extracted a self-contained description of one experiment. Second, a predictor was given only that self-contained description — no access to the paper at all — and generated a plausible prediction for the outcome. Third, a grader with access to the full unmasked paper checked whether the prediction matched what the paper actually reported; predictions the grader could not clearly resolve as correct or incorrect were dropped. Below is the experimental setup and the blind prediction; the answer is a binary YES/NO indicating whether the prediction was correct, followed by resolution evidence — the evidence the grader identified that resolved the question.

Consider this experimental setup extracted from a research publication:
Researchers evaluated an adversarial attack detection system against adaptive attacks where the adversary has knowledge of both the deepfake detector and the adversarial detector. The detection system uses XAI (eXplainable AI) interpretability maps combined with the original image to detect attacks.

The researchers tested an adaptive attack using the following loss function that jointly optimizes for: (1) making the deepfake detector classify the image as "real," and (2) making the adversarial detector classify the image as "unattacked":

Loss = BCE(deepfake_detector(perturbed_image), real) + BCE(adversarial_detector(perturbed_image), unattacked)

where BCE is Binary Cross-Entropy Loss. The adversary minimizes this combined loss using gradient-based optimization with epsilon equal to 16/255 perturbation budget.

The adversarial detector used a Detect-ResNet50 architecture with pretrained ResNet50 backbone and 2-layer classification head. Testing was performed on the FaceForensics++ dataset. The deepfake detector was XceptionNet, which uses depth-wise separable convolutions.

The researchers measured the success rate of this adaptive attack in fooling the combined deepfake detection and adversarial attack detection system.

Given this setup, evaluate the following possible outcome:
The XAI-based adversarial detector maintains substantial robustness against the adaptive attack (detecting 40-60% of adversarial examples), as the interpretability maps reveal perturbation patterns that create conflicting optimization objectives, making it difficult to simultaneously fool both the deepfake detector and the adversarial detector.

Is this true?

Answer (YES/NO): NO